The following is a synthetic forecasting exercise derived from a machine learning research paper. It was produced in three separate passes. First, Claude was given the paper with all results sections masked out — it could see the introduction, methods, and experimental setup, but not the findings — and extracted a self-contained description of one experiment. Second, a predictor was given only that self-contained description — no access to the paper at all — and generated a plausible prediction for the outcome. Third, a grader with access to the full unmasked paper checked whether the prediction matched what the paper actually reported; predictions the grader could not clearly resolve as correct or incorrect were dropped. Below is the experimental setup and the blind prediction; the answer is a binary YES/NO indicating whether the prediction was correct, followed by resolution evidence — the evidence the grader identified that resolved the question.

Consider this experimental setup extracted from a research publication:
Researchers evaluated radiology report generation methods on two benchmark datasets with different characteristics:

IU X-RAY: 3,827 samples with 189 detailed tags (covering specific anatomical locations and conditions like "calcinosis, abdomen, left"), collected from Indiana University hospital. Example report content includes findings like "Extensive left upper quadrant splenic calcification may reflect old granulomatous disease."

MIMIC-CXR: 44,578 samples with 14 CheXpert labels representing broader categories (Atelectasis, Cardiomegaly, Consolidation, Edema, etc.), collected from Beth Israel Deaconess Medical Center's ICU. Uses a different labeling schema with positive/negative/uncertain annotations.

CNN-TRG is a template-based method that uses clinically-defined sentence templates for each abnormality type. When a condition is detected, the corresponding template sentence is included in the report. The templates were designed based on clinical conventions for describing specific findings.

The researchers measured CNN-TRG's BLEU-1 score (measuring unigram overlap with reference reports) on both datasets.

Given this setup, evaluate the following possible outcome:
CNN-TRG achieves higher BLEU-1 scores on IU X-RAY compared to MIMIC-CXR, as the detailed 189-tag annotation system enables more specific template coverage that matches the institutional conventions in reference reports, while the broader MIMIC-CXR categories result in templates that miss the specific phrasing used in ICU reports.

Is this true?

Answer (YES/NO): YES